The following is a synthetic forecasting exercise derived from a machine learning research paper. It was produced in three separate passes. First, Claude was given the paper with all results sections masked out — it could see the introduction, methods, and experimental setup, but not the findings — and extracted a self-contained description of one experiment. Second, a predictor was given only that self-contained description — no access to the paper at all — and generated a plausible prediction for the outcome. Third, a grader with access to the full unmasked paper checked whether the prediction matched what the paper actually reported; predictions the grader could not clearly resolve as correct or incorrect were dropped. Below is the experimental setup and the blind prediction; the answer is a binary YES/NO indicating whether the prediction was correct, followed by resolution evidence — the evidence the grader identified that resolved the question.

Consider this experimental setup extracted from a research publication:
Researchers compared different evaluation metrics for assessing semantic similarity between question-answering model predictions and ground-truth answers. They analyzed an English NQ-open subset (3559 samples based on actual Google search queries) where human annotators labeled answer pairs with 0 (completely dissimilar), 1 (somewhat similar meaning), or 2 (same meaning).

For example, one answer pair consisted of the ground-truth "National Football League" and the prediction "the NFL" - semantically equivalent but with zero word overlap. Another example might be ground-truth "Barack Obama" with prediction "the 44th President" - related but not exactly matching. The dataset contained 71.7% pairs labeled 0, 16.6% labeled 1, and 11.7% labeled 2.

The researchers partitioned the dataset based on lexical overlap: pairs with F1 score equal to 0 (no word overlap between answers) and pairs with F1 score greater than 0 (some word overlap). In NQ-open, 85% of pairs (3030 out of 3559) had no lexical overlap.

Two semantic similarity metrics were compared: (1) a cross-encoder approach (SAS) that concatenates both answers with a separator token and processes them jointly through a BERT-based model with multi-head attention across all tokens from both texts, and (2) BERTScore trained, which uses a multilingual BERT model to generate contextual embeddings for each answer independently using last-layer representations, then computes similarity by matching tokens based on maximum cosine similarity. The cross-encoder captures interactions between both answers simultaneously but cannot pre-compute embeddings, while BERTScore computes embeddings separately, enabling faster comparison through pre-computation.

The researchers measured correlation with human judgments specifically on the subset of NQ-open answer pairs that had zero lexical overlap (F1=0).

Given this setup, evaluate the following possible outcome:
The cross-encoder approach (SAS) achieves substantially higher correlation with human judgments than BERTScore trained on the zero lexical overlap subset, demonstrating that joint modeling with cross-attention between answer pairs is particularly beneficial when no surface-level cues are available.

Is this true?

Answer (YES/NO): NO